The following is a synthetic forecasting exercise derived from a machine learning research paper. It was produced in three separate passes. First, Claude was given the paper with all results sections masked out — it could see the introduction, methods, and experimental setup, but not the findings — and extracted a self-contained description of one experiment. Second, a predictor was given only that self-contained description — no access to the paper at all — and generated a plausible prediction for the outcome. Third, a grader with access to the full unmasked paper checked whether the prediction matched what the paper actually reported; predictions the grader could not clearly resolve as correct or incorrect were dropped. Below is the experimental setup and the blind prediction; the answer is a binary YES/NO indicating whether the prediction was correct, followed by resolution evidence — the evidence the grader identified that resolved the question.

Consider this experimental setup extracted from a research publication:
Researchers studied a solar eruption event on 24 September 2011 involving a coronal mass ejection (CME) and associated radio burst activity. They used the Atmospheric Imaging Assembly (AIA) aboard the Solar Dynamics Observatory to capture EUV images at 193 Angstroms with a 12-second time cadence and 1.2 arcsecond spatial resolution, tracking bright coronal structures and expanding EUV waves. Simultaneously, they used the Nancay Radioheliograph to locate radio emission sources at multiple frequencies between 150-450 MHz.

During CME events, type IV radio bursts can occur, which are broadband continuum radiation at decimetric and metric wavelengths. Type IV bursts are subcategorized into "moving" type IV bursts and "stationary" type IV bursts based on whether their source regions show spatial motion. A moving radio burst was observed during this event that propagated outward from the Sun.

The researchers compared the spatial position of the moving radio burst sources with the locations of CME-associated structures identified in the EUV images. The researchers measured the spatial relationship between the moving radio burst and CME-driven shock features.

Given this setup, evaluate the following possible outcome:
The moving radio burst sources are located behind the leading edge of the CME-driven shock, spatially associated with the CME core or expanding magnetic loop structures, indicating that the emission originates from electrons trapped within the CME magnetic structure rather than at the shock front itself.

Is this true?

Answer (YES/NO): NO